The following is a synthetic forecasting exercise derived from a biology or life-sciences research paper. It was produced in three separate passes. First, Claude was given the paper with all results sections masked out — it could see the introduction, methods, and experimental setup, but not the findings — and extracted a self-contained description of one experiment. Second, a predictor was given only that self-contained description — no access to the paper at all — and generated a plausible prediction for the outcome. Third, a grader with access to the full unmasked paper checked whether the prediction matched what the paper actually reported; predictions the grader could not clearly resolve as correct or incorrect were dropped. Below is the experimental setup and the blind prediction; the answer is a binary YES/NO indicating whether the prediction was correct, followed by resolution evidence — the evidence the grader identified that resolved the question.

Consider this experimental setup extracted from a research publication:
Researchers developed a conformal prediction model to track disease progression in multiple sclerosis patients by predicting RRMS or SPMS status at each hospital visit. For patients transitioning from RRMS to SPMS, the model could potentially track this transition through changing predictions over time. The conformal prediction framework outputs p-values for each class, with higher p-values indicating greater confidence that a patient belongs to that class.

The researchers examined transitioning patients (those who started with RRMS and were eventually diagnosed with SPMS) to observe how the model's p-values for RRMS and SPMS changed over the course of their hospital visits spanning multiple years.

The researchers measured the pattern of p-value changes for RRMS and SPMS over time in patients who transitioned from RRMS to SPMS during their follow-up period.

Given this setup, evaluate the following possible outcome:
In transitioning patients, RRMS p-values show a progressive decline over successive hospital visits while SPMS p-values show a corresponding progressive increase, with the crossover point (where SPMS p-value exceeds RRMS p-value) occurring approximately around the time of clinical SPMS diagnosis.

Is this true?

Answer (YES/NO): YES